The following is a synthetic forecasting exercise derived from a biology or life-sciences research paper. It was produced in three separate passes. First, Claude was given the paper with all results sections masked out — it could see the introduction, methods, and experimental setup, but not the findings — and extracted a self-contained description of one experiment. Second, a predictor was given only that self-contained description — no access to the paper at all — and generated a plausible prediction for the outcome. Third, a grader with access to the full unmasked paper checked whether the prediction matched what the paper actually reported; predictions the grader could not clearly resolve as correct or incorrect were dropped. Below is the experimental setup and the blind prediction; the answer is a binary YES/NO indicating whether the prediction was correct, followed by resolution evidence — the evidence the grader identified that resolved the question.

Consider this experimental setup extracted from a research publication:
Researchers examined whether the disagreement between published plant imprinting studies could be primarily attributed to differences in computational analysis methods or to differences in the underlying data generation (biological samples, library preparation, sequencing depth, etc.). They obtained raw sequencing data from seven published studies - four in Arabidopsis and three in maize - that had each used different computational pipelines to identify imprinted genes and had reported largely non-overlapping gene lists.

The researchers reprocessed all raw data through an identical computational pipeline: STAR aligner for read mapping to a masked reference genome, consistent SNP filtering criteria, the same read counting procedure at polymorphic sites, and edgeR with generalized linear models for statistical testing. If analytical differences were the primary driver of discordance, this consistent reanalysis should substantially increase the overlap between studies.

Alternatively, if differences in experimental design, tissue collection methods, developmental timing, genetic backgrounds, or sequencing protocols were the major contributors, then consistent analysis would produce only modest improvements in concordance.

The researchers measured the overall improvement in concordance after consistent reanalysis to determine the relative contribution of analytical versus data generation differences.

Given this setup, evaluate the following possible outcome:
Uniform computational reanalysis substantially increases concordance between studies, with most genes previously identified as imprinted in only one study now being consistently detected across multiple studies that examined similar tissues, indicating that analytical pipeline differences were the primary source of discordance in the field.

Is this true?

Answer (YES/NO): NO